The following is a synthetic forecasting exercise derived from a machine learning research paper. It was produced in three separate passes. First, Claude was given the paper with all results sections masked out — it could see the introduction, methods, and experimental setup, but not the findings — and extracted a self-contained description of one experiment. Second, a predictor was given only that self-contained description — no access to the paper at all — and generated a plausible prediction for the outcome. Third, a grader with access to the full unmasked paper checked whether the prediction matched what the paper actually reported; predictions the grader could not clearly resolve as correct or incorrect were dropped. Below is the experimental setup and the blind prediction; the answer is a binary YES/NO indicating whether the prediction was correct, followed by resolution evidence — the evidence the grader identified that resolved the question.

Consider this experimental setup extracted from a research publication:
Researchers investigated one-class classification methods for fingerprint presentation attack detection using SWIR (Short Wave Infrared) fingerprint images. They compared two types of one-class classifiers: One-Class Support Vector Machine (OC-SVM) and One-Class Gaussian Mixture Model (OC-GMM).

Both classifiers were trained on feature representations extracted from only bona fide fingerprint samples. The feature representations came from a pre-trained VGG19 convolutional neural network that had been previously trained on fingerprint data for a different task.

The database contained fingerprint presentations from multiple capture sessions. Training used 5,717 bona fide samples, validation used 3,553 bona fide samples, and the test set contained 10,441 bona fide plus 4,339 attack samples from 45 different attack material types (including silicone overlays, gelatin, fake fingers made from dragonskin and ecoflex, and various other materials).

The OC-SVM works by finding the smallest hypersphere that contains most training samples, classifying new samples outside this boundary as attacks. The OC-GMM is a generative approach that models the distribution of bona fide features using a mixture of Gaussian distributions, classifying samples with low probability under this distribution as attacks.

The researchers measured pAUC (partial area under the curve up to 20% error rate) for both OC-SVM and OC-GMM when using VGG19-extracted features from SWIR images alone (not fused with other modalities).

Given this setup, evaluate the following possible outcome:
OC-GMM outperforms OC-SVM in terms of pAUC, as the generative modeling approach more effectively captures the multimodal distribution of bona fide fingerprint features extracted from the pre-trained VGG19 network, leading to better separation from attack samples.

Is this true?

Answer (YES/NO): YES